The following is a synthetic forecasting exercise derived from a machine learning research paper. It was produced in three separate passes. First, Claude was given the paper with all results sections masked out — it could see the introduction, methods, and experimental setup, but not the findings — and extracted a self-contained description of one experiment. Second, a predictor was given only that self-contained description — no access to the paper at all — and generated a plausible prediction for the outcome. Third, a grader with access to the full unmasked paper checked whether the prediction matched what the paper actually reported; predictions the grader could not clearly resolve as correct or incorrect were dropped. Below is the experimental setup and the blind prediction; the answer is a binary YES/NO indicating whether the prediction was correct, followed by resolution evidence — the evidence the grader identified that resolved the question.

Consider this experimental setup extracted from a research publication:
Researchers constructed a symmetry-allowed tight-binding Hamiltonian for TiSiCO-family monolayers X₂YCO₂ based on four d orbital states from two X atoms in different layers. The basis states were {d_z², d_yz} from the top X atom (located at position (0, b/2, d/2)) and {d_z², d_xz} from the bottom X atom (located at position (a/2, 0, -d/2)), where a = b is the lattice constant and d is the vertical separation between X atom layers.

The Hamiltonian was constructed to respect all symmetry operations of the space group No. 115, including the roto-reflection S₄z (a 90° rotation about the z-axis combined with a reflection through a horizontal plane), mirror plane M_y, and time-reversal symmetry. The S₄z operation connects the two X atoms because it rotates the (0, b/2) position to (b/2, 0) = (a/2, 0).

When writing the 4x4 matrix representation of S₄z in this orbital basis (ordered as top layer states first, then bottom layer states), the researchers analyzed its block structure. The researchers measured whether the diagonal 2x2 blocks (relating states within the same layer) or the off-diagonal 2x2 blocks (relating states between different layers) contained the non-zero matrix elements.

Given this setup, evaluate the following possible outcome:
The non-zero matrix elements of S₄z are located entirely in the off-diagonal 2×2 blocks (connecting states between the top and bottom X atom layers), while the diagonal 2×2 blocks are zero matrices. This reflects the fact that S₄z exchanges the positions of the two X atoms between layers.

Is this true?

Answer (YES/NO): YES